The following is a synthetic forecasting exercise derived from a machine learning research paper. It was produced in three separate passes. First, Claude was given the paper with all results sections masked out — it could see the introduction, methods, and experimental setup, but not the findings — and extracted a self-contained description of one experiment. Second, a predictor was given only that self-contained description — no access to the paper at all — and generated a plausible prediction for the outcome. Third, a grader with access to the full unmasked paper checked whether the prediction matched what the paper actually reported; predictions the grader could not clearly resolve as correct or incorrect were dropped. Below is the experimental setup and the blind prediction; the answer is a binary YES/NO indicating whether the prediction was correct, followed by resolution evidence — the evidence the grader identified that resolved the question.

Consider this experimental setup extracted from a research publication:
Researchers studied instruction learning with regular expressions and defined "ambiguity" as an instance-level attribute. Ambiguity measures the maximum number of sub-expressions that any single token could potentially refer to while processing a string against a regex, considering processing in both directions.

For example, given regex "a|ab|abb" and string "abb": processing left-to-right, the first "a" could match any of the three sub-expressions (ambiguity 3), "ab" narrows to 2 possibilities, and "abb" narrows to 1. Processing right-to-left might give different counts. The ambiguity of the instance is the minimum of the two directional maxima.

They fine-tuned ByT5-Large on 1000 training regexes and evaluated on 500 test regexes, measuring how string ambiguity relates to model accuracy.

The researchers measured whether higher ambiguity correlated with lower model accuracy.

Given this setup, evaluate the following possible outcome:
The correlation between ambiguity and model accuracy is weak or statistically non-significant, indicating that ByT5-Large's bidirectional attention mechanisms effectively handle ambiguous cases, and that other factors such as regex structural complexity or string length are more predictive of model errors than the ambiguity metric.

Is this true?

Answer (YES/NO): YES